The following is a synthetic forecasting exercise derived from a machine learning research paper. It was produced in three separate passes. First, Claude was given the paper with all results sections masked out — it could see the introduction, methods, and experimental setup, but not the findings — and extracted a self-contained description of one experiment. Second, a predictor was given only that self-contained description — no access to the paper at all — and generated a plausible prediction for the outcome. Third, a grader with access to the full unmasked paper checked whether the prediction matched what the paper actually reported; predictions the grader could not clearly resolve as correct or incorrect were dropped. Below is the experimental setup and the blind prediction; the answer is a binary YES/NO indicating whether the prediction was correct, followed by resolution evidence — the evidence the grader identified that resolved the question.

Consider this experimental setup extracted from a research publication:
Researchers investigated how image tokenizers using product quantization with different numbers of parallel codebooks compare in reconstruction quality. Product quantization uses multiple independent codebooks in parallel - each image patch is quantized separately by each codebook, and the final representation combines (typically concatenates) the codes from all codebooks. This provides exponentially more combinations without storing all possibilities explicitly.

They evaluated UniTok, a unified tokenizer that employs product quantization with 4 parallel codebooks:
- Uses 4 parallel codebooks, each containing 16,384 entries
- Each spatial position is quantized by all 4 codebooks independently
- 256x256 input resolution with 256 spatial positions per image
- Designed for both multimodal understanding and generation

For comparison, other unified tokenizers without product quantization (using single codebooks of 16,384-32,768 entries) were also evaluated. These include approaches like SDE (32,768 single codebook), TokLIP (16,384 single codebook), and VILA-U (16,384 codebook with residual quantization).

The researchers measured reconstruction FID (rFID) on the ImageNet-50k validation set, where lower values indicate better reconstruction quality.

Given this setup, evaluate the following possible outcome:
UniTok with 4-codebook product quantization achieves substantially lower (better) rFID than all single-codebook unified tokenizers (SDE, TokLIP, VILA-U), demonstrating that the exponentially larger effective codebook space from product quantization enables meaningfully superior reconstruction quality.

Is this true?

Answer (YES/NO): YES